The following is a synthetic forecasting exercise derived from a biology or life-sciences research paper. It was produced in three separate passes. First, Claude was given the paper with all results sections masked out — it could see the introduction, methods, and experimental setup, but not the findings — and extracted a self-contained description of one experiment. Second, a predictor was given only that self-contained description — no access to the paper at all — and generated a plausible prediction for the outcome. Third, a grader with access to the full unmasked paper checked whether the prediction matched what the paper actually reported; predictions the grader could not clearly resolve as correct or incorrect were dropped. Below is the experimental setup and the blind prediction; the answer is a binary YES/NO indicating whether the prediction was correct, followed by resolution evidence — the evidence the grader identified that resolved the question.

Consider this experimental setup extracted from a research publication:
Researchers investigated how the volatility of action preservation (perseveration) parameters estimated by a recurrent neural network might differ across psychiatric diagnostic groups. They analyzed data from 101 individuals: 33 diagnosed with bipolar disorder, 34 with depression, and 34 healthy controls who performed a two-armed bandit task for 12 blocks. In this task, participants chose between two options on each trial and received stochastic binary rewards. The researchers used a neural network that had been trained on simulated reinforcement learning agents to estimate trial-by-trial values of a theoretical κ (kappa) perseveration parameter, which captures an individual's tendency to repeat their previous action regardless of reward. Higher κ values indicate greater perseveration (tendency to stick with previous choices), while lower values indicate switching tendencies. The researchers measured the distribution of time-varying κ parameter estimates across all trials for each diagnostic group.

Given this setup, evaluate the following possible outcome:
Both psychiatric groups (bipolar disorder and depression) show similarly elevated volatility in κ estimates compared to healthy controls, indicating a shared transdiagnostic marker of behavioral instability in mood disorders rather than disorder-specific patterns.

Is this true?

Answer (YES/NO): NO